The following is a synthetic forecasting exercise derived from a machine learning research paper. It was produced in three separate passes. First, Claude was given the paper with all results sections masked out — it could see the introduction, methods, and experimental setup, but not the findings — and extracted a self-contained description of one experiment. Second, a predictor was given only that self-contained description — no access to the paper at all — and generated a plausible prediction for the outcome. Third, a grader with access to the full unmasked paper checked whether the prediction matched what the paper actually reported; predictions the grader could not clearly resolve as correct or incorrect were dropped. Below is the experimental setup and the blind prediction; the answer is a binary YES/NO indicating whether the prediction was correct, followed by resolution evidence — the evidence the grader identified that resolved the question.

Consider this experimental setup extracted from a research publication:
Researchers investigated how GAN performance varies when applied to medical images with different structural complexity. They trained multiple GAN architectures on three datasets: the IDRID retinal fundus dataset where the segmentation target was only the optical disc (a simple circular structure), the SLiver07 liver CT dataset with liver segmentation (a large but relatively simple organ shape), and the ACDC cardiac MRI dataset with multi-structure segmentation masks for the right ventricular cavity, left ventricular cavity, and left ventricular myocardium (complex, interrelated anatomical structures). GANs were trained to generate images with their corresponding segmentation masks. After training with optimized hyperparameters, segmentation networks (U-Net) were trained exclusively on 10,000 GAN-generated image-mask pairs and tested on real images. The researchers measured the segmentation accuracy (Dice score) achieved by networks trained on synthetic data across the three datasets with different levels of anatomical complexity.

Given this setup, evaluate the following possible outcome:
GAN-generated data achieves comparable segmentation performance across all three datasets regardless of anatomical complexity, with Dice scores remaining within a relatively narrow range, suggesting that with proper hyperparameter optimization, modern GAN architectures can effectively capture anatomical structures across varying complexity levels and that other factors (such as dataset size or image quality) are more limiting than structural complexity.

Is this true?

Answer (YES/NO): NO